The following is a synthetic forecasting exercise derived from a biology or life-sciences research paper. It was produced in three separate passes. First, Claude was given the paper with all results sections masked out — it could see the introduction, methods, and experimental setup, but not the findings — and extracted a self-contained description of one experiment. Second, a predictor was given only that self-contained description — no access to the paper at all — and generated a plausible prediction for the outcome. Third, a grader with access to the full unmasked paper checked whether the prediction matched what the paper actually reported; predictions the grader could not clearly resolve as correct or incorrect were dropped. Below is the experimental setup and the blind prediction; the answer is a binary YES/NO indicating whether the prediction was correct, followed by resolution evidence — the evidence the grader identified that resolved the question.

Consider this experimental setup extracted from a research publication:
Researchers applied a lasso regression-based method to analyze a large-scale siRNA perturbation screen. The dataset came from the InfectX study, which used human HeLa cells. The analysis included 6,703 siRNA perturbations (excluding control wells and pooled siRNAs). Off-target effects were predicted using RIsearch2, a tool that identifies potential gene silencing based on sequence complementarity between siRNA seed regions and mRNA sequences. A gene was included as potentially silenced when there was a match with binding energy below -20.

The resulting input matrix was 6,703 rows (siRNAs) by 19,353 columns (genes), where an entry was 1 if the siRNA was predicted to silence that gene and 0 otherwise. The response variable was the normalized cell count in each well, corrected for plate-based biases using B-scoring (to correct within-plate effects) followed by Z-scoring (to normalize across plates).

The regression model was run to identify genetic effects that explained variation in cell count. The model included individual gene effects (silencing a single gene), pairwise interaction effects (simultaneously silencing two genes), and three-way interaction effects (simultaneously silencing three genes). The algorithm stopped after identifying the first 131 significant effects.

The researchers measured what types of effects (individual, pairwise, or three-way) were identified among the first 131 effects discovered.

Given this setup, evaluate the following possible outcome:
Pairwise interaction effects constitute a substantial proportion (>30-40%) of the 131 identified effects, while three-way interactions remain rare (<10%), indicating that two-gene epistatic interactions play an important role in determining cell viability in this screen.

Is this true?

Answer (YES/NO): NO